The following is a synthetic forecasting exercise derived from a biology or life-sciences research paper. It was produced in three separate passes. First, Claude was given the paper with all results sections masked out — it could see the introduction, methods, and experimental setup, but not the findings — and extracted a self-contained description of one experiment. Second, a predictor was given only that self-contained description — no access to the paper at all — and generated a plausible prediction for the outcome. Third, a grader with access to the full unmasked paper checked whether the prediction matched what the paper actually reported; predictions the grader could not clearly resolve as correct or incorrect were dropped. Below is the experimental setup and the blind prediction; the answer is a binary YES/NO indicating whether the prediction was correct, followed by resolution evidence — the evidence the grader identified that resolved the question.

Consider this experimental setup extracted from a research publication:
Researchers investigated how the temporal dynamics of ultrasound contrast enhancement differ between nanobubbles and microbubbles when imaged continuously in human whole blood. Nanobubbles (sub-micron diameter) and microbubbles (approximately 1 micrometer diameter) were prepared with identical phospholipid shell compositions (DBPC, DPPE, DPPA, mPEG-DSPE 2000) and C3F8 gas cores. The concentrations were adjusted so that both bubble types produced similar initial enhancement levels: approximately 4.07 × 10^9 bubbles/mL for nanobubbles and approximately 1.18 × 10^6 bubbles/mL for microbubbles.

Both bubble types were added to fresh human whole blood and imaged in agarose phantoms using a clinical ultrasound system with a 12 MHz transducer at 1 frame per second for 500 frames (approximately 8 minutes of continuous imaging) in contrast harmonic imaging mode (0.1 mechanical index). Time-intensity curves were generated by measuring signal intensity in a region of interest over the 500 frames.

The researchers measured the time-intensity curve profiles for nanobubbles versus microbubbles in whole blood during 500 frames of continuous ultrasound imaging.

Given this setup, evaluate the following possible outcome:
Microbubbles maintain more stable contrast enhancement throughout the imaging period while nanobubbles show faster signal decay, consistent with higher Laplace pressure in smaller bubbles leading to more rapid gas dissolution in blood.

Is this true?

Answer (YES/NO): NO